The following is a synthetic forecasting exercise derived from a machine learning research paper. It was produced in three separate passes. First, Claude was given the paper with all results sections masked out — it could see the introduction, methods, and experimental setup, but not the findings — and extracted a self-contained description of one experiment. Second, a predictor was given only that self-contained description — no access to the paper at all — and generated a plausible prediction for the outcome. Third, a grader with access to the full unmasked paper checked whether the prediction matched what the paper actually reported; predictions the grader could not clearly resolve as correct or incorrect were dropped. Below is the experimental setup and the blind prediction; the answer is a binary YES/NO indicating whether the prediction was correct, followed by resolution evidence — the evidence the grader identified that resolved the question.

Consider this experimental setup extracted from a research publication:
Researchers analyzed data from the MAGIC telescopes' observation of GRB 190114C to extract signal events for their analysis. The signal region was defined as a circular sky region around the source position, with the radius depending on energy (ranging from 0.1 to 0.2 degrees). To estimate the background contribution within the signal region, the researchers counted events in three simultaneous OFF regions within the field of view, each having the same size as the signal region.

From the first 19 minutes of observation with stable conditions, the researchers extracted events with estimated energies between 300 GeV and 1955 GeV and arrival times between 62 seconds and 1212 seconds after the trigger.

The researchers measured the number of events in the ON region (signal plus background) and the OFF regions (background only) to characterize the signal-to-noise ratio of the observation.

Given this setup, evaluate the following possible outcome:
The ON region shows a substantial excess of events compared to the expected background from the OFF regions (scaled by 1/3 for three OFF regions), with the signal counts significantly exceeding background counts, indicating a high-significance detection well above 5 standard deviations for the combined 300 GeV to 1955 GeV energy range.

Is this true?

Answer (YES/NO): YES